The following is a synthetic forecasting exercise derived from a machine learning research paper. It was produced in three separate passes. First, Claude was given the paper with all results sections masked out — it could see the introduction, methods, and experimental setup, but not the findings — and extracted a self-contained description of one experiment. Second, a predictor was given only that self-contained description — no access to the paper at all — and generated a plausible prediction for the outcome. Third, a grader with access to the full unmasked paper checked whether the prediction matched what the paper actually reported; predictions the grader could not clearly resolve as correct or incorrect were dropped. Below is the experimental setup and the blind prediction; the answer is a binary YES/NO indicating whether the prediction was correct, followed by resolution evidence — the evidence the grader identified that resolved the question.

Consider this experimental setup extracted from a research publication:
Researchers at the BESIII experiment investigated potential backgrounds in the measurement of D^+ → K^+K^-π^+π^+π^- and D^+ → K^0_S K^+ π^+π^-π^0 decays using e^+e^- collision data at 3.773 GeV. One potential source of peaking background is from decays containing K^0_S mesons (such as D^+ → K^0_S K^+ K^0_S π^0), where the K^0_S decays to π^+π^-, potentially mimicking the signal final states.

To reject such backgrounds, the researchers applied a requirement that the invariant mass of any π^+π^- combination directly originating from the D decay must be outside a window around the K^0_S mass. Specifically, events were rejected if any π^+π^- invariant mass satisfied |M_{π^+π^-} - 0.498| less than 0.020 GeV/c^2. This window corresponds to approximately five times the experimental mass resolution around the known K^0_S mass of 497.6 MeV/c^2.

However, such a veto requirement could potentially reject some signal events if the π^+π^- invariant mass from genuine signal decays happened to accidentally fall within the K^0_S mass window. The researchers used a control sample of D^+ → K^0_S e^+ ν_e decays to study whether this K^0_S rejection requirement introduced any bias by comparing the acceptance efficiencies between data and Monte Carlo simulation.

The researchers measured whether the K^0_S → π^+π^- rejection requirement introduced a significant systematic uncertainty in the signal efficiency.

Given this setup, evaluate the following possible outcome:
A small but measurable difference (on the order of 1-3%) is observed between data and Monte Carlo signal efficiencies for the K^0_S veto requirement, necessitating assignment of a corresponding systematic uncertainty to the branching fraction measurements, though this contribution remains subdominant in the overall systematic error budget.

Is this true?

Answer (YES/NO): NO